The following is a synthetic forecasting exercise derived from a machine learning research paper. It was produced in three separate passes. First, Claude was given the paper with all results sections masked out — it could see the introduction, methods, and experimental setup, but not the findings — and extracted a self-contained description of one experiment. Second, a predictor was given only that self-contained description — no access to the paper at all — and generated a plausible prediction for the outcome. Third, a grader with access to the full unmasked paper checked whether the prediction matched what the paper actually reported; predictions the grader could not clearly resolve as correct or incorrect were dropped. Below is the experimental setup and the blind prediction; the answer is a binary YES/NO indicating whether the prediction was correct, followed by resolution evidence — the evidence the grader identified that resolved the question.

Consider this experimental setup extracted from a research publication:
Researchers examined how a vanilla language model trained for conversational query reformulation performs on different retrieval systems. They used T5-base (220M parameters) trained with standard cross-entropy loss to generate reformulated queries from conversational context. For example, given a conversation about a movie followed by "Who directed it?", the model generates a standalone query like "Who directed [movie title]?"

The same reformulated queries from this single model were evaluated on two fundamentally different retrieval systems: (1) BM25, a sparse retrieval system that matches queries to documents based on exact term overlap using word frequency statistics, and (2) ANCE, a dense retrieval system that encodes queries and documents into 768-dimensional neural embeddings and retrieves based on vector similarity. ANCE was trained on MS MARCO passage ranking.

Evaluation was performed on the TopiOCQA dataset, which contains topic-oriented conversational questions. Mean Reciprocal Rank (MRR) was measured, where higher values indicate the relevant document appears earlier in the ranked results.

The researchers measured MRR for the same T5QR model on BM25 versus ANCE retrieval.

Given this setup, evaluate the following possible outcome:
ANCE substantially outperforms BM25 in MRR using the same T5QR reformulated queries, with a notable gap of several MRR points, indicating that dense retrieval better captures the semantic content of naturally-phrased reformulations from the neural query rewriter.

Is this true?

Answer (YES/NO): YES